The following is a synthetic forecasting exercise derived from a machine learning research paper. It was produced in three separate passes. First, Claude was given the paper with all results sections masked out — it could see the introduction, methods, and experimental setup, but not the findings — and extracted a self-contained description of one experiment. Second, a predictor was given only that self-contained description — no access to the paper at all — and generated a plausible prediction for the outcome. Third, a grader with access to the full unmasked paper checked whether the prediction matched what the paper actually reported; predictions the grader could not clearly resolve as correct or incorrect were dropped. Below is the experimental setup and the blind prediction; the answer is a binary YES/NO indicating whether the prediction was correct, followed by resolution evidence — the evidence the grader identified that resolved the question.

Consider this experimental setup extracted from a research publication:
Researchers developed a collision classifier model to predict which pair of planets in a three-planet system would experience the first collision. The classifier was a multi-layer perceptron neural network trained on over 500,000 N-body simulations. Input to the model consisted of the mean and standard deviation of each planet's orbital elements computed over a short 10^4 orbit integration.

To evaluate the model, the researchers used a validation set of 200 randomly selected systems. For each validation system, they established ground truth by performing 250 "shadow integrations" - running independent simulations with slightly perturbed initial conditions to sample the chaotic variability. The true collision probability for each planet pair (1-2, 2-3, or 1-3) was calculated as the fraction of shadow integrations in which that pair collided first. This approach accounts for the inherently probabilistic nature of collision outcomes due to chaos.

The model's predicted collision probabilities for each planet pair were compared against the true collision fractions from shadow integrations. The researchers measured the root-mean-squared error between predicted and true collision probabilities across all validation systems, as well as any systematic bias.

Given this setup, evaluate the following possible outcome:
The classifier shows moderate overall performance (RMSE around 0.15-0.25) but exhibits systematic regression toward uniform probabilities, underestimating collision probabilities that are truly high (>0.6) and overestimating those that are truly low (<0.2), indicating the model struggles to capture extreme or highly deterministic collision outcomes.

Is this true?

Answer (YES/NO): NO